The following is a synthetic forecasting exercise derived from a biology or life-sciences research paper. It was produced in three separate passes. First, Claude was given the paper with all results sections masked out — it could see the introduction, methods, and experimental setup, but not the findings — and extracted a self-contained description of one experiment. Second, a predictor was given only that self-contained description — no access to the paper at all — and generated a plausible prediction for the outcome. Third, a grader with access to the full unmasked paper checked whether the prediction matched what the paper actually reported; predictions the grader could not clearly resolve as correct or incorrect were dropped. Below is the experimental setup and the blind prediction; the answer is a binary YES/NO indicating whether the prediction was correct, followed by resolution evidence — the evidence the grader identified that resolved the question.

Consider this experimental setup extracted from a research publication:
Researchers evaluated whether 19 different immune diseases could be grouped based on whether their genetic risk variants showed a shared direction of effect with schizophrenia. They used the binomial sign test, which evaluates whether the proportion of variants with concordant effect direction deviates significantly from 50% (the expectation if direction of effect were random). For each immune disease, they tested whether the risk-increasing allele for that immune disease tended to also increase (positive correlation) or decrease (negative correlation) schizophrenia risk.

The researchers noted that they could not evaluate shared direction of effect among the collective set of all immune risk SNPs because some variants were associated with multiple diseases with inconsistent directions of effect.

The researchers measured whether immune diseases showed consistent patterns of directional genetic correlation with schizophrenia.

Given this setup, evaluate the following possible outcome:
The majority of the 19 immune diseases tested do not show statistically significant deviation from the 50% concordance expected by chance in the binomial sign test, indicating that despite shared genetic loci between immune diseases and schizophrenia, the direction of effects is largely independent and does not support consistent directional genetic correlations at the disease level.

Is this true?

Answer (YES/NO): YES